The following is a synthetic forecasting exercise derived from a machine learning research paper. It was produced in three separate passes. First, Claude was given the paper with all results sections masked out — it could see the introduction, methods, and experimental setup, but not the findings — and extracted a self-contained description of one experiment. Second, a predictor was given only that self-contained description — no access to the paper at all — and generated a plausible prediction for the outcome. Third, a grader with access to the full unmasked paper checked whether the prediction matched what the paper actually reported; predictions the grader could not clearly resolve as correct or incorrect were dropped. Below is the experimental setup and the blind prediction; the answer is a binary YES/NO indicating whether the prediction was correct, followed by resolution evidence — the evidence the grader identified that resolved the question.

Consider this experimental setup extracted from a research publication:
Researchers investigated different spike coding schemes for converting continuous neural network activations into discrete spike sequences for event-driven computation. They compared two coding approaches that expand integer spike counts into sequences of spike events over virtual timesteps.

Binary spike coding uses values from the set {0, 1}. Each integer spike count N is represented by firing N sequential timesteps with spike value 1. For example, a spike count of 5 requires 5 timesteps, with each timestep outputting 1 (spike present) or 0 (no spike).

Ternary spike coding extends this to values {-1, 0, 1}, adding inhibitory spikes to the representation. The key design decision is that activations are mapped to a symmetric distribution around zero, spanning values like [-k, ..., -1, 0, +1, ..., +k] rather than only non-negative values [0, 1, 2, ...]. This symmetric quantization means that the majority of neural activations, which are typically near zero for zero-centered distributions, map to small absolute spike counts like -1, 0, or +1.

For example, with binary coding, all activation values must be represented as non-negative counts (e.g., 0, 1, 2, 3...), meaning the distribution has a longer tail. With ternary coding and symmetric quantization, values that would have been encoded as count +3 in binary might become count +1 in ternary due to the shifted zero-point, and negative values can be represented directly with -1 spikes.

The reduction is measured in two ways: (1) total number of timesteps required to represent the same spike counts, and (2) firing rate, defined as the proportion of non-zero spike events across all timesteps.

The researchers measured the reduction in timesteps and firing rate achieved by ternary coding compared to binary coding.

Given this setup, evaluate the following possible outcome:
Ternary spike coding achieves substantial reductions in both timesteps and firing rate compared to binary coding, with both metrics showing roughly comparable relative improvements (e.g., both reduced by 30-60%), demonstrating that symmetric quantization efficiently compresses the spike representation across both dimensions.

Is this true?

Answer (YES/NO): YES